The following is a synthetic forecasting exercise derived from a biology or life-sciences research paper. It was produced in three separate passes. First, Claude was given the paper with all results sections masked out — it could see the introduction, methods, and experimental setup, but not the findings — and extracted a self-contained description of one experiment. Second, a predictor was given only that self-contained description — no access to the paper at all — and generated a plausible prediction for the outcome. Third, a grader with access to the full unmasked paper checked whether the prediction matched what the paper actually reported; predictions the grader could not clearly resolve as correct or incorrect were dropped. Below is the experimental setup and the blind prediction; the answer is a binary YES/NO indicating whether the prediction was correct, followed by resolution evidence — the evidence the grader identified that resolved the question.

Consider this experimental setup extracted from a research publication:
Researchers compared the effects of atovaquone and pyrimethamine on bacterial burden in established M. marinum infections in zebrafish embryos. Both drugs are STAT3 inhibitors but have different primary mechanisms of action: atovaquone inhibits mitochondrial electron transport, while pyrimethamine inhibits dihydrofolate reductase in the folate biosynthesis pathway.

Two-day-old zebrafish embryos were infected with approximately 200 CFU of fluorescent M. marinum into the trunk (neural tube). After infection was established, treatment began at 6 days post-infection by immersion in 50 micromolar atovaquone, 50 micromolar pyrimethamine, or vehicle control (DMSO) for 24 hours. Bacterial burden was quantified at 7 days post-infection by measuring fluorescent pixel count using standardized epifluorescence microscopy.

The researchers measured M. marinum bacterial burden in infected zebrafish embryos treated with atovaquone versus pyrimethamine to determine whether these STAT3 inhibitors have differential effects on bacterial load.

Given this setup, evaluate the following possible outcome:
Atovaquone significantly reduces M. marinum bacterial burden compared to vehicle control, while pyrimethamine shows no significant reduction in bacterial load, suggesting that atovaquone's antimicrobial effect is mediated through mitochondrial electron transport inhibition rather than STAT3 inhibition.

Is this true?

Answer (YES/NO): NO